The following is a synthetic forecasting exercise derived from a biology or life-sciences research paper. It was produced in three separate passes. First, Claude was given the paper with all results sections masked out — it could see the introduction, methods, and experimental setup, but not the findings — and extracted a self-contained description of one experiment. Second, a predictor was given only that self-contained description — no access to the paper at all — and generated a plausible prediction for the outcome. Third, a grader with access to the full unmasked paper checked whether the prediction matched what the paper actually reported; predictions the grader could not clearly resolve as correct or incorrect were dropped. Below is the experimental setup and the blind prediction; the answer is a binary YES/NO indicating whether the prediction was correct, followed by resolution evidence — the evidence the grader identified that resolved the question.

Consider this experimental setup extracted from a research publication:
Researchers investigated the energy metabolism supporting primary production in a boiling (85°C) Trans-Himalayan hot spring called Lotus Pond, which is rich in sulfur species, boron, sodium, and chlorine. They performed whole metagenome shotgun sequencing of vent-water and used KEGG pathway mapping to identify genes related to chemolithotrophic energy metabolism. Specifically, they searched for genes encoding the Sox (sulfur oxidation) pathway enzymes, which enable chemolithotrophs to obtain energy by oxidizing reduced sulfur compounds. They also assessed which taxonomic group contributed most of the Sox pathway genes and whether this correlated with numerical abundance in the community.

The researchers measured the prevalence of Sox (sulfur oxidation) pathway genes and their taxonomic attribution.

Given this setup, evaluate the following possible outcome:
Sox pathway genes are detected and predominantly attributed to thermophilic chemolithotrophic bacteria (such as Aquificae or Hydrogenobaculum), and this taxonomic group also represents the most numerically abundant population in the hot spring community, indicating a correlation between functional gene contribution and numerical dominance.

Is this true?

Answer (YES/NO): YES